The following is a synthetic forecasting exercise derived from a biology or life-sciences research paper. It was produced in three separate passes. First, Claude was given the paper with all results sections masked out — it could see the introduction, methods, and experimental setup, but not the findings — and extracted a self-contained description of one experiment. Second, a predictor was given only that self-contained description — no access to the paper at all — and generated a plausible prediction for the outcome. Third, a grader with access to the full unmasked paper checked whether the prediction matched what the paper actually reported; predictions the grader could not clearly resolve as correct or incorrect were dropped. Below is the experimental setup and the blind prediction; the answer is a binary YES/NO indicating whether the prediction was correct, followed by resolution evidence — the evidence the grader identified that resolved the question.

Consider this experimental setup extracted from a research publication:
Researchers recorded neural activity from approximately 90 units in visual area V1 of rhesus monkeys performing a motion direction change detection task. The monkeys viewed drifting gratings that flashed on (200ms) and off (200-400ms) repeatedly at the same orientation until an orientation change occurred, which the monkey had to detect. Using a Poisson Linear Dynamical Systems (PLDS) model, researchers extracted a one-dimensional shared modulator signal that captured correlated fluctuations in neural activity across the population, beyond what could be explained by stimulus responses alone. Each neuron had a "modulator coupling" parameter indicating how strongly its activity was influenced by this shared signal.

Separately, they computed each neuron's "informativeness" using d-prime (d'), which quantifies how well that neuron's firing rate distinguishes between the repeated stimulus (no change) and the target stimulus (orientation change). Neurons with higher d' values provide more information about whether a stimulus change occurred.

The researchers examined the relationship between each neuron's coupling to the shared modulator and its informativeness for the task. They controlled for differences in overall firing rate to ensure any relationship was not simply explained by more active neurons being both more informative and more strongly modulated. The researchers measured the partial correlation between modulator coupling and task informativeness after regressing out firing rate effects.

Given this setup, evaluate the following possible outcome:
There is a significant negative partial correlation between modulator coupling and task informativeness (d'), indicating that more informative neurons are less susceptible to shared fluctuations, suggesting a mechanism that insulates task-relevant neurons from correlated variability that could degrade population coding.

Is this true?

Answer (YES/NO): NO